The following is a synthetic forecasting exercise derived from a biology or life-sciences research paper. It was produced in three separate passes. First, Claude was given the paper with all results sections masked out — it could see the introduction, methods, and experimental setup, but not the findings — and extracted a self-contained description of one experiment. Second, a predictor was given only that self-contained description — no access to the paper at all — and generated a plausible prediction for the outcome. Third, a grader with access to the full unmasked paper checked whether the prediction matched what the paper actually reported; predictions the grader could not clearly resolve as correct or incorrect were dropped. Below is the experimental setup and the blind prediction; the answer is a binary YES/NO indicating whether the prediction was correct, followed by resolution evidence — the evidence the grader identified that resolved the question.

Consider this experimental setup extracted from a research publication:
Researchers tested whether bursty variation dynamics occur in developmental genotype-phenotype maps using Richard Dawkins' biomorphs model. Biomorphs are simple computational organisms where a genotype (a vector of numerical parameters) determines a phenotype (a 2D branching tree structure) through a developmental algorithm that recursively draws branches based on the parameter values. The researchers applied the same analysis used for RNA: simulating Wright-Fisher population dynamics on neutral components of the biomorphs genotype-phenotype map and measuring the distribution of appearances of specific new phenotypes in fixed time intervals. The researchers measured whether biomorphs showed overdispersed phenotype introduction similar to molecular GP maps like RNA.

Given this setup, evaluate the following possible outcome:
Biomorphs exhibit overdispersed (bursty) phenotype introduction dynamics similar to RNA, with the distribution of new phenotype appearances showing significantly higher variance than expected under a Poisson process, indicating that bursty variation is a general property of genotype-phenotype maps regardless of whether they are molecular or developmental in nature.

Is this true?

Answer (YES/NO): YES